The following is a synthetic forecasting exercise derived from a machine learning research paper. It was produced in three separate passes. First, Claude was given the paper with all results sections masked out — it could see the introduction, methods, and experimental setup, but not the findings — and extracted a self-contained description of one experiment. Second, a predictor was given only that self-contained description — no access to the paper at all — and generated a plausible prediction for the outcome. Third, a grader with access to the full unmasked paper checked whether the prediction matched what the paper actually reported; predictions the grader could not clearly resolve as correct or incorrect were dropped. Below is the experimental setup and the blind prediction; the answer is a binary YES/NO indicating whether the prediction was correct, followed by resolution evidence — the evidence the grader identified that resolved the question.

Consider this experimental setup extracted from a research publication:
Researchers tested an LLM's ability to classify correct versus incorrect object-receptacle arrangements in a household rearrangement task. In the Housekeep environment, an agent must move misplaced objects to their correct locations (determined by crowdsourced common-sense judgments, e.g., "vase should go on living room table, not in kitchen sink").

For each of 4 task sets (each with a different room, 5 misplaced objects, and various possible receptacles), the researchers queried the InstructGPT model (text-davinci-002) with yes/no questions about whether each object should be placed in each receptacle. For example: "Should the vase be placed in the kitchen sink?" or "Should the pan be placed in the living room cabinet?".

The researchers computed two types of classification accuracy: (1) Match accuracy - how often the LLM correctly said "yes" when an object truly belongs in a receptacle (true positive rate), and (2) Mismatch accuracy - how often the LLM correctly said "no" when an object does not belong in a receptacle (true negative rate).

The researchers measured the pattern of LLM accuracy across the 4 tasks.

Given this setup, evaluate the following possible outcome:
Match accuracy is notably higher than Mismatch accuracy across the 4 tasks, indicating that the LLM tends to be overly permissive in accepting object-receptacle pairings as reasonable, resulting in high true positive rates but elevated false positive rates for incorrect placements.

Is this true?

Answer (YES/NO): NO